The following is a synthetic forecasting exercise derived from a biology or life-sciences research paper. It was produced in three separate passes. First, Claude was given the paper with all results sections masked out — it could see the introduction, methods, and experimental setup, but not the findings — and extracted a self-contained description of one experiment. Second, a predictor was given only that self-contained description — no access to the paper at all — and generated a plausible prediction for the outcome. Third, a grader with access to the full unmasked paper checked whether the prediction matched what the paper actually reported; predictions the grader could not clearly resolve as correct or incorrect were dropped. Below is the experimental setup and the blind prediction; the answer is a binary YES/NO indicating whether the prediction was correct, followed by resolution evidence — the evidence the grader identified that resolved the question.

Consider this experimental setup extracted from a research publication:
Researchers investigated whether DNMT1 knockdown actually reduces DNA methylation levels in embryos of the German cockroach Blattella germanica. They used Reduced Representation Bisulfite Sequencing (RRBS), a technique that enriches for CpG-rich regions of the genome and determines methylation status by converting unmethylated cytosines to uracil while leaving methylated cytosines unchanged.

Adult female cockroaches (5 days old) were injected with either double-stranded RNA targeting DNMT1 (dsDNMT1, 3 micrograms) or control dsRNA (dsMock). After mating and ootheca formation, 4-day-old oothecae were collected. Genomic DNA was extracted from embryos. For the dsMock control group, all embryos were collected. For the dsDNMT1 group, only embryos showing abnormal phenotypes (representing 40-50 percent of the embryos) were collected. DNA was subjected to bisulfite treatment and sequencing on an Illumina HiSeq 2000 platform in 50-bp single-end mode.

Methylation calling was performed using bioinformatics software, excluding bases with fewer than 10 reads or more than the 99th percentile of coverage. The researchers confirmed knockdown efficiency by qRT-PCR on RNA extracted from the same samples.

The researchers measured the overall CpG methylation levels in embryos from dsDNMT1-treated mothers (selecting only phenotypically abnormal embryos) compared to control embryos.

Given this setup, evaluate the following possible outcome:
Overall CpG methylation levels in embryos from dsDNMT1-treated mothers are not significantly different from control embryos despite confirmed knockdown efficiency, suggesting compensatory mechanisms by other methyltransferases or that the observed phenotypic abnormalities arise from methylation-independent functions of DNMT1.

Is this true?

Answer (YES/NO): NO